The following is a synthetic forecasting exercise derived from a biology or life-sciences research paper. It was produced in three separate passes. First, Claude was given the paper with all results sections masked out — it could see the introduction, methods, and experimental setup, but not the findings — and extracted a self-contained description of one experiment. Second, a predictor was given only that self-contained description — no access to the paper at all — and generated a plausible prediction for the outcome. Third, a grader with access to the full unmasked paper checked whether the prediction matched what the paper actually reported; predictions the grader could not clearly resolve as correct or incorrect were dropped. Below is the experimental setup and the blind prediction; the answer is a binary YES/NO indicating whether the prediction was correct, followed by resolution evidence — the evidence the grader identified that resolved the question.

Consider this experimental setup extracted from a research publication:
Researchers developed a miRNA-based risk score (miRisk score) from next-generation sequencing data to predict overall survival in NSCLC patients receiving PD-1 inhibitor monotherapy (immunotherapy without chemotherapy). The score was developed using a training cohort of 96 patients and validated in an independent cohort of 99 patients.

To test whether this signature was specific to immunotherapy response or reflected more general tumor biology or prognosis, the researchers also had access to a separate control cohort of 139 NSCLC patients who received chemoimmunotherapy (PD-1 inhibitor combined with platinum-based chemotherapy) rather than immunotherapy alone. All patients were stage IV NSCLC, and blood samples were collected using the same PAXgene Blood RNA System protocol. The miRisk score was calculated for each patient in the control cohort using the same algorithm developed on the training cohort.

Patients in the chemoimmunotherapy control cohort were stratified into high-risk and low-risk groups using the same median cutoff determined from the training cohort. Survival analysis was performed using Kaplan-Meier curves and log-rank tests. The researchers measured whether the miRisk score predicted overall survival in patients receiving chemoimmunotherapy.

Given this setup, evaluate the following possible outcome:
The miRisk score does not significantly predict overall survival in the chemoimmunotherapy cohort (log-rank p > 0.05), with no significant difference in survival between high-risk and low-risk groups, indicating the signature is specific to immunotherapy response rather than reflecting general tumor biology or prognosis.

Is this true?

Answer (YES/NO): YES